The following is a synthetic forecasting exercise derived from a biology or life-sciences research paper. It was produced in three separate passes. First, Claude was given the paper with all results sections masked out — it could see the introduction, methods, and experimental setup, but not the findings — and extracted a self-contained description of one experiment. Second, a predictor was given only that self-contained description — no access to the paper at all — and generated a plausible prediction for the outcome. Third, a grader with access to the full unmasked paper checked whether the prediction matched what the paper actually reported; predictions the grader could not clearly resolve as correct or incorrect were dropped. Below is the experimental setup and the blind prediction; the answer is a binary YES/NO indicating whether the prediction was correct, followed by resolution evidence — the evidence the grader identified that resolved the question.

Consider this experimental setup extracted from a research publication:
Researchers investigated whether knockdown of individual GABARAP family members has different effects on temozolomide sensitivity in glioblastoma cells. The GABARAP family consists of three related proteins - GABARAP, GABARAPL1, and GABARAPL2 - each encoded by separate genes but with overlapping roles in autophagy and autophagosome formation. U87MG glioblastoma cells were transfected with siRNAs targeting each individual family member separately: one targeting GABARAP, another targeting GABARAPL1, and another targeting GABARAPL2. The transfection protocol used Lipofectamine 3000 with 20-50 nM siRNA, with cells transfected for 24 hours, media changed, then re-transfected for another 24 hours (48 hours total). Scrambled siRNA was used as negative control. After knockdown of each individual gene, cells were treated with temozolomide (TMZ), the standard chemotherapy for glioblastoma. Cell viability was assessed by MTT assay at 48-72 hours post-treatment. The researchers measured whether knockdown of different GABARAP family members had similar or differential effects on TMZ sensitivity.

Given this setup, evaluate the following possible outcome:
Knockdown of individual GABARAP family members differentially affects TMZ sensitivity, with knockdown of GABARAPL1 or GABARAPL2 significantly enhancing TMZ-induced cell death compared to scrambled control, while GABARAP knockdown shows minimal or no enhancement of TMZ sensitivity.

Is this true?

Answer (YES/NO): NO